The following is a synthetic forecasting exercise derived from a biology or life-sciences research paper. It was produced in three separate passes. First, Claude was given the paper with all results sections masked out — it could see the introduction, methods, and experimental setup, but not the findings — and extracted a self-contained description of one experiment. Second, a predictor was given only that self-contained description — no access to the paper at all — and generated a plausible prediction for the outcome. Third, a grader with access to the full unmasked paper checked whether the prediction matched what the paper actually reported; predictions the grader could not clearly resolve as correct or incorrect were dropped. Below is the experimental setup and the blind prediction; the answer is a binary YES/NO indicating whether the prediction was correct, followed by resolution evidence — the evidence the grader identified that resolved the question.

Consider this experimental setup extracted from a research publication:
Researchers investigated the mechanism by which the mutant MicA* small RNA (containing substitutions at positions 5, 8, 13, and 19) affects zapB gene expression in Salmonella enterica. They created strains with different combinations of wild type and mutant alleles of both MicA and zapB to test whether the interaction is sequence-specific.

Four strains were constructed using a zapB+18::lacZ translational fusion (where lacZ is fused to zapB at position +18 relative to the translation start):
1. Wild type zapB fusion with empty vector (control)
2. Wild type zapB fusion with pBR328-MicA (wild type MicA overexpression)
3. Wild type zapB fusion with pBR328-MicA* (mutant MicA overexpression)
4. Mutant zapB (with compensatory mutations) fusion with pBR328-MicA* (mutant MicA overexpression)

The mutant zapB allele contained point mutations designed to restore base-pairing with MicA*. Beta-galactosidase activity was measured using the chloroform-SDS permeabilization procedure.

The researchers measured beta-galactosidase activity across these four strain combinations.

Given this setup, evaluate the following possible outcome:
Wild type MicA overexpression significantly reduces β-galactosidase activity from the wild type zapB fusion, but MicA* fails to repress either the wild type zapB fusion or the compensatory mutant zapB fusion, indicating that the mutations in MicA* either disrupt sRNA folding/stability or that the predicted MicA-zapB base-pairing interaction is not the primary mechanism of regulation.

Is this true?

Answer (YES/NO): NO